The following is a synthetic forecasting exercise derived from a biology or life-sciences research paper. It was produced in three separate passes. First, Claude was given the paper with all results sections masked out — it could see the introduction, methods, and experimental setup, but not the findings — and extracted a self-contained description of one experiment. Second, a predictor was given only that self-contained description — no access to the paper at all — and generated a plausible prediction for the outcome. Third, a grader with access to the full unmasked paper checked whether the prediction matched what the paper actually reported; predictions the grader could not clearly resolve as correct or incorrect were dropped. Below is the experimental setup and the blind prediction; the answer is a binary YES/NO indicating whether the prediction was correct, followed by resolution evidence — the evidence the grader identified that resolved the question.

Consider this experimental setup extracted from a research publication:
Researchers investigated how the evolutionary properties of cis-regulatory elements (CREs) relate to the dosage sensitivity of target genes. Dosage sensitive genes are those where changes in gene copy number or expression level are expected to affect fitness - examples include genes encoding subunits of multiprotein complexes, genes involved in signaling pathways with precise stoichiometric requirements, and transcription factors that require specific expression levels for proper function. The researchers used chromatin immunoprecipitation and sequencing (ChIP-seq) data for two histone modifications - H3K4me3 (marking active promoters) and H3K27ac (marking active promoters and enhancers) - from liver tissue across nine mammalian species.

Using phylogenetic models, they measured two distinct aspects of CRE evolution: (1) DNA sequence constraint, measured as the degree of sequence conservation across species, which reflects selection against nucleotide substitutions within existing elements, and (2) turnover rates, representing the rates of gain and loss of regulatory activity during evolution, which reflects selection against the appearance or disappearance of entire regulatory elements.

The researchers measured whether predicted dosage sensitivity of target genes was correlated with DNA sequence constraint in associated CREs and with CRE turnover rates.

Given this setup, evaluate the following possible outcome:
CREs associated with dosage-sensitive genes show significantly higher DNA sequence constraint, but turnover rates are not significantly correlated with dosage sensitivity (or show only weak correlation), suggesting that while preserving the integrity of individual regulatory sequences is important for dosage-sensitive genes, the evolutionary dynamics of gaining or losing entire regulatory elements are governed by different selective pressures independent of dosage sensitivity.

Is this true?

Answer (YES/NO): NO